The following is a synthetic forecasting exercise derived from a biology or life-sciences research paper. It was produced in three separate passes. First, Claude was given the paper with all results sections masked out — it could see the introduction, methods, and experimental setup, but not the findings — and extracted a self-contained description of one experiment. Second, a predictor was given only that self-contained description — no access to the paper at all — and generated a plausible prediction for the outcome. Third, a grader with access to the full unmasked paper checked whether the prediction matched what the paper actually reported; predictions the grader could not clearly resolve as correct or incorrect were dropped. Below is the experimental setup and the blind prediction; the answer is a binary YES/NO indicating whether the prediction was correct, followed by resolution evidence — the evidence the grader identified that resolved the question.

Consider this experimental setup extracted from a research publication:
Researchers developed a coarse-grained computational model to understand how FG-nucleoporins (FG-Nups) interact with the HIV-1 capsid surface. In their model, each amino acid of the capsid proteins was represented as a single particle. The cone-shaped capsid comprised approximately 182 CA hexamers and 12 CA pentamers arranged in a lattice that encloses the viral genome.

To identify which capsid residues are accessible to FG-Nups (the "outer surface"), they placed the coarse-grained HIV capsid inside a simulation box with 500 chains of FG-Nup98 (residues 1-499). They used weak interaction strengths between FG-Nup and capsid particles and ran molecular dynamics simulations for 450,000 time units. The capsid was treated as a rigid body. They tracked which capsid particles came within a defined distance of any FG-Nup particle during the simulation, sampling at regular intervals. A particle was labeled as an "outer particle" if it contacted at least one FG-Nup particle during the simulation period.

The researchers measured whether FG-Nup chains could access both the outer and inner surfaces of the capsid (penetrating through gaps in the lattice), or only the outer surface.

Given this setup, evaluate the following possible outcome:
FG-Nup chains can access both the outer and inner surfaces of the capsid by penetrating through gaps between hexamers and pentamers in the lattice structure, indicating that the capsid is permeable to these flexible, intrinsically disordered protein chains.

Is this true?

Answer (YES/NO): NO